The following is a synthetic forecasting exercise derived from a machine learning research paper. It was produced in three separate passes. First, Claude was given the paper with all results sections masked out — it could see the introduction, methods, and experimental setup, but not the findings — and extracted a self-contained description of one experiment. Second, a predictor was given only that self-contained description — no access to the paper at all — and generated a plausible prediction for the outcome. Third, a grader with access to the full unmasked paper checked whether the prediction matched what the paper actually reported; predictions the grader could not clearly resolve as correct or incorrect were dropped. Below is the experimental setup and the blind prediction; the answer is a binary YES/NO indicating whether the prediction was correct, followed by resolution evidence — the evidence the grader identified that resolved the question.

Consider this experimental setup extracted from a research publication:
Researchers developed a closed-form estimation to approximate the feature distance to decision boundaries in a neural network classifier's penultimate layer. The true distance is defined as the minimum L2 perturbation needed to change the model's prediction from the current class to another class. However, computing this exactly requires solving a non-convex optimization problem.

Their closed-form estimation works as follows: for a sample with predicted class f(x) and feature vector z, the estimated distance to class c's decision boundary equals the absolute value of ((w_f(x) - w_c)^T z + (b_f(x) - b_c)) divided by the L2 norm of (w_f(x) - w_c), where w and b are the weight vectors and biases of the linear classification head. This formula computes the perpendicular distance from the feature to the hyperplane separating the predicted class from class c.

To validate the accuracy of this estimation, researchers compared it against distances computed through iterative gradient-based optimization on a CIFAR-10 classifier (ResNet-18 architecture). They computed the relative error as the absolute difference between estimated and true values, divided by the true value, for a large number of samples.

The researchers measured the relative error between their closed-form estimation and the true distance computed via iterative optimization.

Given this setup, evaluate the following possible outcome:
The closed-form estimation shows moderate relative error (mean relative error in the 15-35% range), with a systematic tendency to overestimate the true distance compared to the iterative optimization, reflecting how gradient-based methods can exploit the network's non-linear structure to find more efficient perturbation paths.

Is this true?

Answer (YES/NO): NO